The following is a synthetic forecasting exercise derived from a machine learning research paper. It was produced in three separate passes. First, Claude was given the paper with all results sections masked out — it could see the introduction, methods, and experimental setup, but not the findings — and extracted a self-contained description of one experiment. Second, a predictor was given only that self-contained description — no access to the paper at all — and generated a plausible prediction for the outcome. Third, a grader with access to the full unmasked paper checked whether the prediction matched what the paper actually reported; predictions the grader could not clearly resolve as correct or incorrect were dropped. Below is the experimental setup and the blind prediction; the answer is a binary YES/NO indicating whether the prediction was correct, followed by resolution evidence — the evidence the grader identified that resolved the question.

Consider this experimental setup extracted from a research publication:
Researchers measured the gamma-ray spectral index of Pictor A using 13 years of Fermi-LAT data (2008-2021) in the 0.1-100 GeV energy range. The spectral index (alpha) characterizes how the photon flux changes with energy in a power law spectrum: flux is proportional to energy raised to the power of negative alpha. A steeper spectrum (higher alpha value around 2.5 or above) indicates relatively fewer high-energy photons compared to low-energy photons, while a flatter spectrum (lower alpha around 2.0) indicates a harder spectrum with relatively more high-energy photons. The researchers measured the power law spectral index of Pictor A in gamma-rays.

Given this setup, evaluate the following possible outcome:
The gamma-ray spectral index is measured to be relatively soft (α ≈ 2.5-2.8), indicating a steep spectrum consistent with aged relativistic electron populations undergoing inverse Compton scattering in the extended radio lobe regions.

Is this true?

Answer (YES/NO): NO